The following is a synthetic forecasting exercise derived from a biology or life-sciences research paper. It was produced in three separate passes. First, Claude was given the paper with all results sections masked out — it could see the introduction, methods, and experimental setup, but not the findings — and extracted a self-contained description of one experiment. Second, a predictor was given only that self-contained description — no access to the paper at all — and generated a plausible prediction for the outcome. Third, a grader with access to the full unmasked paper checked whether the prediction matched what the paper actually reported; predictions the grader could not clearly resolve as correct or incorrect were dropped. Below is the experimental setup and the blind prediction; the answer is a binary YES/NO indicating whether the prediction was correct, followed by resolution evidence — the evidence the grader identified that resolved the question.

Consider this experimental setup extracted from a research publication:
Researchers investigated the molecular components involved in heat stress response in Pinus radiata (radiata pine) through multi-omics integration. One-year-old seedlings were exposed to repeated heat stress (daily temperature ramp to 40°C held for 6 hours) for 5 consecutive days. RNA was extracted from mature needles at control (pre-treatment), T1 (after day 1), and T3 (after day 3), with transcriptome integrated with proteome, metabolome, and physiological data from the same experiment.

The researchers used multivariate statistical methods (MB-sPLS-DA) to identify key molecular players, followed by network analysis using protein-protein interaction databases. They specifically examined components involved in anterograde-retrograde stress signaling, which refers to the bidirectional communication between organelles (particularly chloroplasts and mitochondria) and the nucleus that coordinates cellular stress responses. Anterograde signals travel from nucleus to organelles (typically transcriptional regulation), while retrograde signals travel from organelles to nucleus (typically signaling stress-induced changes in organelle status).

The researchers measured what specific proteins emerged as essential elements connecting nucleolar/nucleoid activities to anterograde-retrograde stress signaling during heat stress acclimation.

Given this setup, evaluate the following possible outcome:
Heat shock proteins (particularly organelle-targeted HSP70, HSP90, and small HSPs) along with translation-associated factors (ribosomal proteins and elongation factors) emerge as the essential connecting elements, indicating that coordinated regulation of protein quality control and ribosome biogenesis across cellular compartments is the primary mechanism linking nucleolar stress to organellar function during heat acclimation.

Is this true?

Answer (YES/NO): NO